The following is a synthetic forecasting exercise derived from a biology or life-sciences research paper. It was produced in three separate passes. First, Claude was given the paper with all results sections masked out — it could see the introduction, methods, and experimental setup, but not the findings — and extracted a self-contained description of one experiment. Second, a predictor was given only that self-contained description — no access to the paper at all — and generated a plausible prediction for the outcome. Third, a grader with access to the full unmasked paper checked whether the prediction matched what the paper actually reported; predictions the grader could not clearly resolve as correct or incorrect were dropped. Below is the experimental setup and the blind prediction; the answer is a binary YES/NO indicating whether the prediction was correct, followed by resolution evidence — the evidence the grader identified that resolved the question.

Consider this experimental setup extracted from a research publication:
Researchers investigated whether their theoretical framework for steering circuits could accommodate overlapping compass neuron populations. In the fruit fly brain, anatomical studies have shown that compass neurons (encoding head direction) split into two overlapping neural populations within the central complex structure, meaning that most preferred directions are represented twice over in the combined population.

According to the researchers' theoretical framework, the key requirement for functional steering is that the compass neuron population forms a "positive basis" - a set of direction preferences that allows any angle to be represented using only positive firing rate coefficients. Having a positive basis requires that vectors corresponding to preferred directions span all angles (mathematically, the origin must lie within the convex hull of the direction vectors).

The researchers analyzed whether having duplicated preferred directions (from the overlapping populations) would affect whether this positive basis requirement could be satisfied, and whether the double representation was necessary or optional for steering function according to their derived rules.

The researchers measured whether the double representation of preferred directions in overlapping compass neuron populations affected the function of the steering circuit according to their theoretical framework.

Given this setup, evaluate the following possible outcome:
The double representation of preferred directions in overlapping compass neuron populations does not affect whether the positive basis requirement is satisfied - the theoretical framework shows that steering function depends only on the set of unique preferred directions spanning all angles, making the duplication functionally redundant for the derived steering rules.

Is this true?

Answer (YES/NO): YES